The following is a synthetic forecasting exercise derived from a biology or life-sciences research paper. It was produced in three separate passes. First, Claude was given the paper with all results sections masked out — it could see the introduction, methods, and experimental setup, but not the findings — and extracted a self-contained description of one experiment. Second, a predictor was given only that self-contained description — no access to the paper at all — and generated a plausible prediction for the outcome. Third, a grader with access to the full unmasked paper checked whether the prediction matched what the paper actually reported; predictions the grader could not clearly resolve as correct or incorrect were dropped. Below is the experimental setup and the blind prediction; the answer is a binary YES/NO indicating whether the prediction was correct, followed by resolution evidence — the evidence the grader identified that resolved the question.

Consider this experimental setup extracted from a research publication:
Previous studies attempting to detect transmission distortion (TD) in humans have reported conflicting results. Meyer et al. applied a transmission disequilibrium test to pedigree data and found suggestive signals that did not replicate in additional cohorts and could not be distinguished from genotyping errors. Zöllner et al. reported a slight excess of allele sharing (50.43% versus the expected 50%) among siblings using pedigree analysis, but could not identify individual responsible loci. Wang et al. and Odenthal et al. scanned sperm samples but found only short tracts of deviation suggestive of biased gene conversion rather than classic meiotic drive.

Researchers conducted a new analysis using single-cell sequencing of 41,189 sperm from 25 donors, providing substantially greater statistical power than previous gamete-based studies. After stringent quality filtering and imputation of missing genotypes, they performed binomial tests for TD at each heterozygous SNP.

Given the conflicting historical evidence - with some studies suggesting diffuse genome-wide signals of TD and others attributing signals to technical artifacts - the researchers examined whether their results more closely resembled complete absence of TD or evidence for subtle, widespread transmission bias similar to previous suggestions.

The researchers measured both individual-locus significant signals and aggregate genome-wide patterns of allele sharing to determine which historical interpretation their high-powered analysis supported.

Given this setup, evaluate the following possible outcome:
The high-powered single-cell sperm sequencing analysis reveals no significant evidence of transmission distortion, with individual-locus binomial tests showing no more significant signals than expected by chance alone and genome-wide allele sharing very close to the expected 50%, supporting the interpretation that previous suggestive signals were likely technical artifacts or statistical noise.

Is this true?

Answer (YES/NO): YES